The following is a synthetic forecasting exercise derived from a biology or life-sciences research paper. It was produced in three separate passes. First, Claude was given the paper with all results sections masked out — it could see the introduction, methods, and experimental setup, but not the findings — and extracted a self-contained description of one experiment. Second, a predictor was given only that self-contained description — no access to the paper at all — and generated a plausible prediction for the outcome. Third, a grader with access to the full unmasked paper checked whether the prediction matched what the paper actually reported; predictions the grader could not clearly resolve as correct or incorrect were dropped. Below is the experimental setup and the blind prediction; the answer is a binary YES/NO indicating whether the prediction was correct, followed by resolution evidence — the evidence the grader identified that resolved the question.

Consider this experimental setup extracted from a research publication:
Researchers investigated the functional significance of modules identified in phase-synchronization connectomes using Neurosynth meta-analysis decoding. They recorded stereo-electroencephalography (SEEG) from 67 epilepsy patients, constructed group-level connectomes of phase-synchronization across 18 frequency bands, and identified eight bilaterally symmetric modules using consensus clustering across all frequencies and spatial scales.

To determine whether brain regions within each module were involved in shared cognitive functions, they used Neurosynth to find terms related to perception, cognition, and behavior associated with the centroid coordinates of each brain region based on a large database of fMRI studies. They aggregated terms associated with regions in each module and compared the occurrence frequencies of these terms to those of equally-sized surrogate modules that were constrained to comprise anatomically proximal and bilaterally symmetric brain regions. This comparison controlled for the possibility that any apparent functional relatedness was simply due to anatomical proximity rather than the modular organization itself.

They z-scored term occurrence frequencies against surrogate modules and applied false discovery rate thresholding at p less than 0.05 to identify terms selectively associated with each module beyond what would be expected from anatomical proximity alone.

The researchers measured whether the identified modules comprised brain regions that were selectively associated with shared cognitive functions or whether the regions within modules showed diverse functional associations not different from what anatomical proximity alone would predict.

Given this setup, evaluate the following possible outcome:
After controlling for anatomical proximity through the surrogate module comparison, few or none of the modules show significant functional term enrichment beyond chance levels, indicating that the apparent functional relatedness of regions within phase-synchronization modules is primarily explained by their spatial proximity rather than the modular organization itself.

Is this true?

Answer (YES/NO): NO